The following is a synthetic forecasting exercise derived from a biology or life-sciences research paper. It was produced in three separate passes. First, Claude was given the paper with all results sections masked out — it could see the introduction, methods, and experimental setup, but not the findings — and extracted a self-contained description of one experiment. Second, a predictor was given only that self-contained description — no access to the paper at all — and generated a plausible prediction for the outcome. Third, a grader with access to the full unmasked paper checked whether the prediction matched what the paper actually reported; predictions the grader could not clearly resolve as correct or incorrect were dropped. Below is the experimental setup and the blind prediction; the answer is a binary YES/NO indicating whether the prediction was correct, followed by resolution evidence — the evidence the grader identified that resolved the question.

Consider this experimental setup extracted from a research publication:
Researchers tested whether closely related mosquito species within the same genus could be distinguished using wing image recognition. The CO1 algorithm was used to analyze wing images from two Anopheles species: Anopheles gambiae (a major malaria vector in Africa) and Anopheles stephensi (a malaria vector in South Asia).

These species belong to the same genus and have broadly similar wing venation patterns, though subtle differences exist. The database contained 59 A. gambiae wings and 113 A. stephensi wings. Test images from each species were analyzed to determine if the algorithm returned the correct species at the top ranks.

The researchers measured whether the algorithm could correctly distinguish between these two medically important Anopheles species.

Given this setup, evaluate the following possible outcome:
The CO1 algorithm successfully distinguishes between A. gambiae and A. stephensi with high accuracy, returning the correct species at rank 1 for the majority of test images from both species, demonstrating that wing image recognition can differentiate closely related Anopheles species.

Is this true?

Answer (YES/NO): YES